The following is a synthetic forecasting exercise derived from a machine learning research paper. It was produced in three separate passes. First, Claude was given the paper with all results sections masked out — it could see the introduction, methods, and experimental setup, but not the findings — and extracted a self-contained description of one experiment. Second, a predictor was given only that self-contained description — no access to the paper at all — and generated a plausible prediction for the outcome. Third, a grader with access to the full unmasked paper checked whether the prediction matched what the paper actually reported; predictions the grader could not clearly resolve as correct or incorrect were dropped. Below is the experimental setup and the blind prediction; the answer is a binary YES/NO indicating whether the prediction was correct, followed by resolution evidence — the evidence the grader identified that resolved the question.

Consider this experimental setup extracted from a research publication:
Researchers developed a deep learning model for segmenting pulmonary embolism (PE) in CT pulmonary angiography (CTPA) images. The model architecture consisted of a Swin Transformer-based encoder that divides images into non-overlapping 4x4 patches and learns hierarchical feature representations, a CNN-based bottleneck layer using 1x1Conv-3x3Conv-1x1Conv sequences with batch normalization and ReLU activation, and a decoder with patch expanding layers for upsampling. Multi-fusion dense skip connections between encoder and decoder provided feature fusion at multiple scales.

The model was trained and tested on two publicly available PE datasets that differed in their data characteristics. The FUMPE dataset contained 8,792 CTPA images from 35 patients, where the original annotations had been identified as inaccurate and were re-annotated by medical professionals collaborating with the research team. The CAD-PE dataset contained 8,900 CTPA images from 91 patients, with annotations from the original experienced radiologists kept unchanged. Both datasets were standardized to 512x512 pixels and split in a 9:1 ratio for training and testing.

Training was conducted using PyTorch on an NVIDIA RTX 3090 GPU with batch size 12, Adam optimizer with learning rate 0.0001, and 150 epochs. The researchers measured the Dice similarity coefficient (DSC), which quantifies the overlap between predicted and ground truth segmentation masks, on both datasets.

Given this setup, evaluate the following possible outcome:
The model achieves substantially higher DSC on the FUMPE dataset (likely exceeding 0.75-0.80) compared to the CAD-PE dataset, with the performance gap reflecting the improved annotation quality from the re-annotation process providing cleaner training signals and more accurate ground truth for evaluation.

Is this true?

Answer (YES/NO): NO